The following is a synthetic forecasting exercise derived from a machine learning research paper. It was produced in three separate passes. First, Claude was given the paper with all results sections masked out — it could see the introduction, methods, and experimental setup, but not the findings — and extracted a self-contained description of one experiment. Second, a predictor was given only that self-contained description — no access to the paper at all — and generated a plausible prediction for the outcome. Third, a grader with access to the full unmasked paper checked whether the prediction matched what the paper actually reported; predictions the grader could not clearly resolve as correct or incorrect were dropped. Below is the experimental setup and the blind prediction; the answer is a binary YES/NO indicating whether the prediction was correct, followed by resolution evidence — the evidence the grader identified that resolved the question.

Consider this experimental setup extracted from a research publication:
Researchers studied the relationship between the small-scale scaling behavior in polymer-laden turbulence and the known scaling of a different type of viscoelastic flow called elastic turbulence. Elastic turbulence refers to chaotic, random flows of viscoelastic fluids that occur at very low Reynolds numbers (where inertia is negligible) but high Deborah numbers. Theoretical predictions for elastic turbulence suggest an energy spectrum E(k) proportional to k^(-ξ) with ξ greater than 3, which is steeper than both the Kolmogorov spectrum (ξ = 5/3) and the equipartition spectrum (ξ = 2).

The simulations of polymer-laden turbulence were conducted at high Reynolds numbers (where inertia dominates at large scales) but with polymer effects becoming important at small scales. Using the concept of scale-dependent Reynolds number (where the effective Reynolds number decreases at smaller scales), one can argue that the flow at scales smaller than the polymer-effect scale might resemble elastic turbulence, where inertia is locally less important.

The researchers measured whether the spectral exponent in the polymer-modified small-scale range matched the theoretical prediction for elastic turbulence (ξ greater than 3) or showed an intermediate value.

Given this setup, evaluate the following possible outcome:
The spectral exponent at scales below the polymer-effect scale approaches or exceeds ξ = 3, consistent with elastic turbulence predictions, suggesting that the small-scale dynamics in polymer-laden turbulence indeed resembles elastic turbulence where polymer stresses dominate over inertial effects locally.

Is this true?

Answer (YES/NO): NO